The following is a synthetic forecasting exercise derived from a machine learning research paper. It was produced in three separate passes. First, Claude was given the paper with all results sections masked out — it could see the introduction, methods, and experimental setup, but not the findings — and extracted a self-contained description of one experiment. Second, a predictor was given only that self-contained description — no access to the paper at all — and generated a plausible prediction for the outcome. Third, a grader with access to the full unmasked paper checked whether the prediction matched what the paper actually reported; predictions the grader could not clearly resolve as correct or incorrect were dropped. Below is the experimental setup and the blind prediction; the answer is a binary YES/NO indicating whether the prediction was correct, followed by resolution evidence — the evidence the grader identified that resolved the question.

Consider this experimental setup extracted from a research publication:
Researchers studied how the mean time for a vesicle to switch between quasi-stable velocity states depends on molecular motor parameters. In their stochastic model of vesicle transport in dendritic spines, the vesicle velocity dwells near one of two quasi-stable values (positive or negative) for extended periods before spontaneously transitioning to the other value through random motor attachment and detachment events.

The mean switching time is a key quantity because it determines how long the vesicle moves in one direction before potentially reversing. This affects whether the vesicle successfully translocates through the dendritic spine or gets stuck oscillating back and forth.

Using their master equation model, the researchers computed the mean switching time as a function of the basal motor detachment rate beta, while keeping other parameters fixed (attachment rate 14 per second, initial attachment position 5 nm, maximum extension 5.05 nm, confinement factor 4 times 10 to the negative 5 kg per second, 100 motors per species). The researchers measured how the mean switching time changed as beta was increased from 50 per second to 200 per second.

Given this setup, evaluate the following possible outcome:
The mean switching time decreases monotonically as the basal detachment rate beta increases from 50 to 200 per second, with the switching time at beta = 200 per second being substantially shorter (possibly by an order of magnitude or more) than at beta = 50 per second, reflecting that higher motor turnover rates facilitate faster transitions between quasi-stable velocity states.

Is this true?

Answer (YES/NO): YES